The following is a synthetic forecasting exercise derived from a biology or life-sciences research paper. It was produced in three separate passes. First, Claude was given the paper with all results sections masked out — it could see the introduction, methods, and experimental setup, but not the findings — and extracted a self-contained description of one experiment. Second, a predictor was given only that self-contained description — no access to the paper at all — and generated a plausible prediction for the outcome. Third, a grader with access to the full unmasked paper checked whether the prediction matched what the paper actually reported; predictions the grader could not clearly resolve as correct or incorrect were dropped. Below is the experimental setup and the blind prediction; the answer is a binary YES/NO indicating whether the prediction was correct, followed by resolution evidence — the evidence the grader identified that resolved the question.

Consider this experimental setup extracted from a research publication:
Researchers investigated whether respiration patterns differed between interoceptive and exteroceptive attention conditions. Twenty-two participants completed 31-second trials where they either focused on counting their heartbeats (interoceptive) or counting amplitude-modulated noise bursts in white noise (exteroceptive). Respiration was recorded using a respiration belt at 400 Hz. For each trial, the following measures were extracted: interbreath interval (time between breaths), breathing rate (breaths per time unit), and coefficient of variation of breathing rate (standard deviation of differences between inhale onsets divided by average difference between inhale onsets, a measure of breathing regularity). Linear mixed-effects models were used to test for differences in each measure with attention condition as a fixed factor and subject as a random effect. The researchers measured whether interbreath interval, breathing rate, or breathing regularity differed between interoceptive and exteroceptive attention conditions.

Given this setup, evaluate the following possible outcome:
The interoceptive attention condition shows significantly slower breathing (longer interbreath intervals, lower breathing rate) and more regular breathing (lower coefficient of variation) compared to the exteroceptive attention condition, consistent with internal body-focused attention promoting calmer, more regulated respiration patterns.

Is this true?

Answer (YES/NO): NO